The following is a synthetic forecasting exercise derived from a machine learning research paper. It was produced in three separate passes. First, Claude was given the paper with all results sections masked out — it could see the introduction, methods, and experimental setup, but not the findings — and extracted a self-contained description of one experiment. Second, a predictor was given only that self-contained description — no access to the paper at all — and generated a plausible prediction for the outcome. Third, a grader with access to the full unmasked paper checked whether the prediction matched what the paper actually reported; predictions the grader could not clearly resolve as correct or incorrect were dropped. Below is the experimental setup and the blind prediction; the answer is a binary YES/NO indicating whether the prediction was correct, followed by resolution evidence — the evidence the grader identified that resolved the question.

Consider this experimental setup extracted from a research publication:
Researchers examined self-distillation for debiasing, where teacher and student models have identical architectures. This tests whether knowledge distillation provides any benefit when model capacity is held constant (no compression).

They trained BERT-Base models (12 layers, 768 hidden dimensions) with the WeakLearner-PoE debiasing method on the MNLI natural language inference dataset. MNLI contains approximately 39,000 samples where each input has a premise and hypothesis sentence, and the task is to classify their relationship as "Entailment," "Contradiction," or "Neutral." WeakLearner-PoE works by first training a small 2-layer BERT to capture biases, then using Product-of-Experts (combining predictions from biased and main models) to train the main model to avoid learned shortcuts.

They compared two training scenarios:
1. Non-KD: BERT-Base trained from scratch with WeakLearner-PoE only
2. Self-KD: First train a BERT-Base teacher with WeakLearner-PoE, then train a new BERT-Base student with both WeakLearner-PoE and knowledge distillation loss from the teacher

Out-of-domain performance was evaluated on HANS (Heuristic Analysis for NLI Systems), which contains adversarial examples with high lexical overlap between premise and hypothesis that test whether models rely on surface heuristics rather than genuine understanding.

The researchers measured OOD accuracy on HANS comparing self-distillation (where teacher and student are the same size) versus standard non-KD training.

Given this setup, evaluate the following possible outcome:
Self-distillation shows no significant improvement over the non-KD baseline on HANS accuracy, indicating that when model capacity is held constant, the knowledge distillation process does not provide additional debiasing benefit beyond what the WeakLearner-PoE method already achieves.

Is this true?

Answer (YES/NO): YES